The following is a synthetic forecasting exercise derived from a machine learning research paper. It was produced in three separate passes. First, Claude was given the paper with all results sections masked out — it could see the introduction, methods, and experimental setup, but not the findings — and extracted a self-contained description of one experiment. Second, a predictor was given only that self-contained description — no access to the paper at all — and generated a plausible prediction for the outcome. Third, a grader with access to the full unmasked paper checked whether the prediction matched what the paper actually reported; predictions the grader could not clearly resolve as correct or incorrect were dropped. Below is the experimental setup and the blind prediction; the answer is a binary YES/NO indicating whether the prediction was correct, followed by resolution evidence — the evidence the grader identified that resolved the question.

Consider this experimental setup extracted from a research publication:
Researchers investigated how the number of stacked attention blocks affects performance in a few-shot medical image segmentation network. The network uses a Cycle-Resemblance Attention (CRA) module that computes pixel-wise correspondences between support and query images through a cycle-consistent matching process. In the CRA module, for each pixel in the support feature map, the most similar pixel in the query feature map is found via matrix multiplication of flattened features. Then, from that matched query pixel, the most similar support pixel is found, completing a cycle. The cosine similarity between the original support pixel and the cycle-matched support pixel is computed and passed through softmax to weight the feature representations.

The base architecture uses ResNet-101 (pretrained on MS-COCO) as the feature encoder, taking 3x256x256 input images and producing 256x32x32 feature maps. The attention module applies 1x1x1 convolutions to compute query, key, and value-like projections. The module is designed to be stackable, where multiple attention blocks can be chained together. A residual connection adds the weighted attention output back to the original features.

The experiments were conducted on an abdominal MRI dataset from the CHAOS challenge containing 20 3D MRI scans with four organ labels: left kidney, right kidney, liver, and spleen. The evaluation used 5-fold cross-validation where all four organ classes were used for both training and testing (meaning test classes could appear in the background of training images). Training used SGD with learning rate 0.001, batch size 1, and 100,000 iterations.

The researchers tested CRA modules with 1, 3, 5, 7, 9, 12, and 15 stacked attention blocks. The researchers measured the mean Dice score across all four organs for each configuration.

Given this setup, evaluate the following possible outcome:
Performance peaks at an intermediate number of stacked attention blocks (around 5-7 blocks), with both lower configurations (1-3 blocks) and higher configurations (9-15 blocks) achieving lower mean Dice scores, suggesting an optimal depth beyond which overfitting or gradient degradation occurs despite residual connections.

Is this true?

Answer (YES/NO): NO